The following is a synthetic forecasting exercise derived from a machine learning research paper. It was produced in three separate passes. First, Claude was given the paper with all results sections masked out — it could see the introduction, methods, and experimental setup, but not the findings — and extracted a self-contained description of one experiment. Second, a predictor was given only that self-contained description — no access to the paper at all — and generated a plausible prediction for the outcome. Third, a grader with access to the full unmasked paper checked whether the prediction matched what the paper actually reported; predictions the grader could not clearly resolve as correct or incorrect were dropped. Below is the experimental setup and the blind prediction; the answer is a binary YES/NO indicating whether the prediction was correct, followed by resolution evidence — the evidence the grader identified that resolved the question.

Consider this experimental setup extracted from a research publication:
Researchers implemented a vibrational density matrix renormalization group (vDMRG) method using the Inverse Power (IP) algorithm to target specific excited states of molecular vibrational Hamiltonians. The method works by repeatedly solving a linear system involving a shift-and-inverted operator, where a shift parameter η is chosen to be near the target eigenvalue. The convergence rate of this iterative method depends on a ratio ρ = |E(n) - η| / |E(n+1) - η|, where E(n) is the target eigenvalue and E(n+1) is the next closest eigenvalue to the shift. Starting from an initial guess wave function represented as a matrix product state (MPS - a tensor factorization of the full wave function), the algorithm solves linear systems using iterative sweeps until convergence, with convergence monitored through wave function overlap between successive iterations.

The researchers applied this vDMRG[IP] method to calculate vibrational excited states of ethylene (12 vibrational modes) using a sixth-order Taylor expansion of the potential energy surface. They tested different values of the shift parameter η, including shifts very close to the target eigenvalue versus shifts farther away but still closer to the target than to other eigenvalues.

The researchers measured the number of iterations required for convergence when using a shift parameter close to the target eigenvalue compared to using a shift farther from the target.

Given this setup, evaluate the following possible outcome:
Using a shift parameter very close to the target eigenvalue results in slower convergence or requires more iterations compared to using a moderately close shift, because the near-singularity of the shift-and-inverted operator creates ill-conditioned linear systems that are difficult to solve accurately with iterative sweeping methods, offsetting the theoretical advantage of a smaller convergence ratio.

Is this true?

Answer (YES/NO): NO